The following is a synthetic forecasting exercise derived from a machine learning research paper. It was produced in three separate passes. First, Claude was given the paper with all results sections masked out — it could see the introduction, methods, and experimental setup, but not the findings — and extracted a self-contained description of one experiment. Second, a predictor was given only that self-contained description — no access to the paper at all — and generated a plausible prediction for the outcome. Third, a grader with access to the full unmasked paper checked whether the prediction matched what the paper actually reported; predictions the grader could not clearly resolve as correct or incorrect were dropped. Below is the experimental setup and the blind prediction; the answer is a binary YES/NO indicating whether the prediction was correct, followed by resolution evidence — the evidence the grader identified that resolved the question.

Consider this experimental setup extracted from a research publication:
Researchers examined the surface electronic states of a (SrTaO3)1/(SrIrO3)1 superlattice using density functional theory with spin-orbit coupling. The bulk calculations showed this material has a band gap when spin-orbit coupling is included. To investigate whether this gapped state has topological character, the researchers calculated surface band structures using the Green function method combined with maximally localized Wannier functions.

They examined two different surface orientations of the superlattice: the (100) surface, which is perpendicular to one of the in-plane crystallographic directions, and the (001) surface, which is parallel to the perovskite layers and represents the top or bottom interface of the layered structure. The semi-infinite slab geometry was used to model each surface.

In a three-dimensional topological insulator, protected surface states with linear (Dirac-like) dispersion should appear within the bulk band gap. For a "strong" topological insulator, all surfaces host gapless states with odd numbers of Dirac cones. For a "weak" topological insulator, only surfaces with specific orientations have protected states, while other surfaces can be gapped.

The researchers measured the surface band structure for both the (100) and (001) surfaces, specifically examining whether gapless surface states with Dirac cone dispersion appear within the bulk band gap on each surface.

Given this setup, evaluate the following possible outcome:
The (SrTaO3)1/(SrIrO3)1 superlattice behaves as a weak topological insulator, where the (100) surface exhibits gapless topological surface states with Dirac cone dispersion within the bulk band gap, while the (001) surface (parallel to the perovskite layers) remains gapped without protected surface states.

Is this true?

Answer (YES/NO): NO